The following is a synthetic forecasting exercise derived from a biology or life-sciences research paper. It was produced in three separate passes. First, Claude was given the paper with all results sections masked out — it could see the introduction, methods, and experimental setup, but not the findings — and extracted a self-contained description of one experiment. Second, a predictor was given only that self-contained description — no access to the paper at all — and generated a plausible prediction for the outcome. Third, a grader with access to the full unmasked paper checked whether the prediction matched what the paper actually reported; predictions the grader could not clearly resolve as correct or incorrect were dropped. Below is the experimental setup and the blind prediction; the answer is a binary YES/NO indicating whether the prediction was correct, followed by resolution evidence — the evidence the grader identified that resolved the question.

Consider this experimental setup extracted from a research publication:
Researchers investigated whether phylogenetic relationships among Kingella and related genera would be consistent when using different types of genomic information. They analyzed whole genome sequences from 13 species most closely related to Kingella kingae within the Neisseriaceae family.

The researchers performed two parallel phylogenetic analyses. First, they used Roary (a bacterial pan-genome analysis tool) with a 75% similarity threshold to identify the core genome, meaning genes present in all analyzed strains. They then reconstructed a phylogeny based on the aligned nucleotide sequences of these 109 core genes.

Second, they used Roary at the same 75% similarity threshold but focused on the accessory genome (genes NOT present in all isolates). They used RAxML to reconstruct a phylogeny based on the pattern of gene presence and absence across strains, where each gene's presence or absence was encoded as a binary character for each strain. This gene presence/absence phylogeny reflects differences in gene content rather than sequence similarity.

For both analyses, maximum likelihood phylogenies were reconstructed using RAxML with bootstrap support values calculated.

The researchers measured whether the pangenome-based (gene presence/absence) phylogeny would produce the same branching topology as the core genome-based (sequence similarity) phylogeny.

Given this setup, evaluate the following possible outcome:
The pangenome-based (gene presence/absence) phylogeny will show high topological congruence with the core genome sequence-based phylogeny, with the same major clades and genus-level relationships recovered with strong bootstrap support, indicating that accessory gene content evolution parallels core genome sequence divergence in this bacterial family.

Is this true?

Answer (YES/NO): NO